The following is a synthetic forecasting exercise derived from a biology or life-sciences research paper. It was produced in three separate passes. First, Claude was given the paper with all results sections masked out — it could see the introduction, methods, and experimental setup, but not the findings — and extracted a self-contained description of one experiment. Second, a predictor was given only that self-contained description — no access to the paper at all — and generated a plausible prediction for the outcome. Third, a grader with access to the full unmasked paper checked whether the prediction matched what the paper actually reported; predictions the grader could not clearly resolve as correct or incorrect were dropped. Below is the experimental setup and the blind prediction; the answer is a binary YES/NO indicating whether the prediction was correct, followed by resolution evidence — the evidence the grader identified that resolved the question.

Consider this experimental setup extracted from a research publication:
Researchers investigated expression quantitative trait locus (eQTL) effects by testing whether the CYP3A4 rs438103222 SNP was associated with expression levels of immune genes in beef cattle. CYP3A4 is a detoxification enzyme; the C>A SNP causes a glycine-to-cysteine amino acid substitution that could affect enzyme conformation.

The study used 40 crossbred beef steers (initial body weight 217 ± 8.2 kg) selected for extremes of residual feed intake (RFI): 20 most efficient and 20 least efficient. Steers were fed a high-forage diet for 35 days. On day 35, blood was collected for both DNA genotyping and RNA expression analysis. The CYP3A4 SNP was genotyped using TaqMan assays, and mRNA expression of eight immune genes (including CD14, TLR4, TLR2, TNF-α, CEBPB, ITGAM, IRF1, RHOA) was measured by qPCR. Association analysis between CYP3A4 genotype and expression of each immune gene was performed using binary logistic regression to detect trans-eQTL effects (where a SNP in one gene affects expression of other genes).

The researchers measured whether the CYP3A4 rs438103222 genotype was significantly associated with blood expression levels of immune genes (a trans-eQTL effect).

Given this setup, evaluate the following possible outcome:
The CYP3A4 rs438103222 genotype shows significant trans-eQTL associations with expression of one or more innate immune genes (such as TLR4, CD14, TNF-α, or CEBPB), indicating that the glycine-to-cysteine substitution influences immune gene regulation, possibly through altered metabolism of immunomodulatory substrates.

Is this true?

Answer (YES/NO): YES